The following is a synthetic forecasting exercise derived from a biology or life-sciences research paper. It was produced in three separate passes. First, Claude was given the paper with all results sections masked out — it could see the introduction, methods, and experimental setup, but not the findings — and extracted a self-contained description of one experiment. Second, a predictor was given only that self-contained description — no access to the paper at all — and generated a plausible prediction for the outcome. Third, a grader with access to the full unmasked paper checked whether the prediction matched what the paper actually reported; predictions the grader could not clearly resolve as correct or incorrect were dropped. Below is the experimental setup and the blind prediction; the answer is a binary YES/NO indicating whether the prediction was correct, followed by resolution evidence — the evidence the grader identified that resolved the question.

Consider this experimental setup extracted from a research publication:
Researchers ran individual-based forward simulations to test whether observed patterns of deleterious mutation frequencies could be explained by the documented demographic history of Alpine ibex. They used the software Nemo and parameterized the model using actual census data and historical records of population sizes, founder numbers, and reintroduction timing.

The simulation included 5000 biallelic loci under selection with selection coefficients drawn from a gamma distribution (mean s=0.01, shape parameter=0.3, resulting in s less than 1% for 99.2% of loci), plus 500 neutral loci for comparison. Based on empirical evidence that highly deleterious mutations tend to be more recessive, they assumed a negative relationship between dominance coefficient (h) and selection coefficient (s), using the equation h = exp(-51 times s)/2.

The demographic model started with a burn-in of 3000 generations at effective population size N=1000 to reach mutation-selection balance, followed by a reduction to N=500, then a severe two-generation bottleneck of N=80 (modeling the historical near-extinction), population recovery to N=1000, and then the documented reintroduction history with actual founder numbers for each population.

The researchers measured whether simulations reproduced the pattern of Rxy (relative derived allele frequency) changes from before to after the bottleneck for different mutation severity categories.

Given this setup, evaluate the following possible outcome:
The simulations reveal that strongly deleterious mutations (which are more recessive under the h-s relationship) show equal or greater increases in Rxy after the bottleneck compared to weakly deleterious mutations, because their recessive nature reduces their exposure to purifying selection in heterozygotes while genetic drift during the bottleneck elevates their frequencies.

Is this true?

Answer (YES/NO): NO